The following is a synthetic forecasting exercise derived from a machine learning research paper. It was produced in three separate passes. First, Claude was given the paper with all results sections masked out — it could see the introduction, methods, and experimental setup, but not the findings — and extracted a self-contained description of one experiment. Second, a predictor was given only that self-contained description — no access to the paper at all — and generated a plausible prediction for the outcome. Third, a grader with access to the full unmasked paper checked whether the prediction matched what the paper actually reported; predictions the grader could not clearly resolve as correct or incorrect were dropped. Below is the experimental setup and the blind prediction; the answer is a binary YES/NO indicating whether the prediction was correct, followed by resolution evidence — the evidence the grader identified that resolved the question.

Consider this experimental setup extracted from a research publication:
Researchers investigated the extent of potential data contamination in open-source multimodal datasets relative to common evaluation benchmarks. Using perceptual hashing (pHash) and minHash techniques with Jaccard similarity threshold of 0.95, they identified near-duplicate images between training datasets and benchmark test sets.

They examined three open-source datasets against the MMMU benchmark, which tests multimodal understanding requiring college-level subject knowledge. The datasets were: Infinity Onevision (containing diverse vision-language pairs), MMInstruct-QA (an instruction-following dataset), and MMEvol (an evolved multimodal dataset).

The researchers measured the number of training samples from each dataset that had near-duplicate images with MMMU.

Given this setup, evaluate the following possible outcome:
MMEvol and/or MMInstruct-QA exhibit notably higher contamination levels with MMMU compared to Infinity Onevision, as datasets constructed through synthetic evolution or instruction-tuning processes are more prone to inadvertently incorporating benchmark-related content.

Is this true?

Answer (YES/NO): NO